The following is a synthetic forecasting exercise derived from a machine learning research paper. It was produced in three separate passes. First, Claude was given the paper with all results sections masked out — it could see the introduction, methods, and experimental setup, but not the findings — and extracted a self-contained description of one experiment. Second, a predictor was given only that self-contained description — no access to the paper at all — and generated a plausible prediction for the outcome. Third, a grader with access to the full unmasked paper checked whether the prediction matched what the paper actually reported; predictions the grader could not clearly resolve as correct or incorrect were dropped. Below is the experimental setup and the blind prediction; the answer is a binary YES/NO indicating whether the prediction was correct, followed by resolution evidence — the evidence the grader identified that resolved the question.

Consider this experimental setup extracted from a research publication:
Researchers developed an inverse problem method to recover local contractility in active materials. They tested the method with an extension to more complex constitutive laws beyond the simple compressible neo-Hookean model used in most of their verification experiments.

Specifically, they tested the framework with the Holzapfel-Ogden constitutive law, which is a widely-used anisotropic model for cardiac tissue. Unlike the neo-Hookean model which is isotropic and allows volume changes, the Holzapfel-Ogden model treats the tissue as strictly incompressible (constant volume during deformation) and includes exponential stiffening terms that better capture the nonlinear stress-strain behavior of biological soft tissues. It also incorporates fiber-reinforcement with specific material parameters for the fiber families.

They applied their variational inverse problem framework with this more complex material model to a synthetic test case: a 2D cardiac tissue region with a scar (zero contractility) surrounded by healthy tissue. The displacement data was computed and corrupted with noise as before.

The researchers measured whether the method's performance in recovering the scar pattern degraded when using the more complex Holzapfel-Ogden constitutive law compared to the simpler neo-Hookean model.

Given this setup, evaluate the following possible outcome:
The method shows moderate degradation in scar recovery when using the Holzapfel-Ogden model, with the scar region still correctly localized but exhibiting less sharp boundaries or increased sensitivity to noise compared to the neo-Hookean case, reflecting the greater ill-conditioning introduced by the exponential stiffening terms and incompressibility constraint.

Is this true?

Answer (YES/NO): NO